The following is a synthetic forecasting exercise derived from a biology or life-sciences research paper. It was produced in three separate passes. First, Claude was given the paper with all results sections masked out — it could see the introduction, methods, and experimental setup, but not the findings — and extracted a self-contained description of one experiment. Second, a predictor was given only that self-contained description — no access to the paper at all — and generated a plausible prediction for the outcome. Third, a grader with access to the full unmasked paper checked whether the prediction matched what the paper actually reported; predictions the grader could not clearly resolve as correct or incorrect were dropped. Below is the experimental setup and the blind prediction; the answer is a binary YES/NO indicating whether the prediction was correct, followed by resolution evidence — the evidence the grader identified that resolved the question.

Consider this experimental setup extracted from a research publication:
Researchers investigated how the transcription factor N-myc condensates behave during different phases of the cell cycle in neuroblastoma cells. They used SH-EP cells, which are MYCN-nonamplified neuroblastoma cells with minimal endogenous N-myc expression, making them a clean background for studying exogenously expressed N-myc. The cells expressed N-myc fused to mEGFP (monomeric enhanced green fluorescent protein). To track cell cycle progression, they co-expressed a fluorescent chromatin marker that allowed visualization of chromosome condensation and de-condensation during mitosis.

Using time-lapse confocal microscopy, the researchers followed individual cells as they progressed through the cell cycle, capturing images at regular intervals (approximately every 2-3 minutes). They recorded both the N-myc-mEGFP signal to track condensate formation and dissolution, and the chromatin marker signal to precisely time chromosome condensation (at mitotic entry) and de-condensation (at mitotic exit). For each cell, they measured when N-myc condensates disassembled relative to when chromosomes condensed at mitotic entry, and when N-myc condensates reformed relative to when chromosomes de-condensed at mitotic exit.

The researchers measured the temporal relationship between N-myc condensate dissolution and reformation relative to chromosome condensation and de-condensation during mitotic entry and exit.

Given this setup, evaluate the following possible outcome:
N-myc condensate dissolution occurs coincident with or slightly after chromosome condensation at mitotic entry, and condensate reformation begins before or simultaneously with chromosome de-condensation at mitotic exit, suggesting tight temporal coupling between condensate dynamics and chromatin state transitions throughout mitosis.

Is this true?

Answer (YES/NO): NO